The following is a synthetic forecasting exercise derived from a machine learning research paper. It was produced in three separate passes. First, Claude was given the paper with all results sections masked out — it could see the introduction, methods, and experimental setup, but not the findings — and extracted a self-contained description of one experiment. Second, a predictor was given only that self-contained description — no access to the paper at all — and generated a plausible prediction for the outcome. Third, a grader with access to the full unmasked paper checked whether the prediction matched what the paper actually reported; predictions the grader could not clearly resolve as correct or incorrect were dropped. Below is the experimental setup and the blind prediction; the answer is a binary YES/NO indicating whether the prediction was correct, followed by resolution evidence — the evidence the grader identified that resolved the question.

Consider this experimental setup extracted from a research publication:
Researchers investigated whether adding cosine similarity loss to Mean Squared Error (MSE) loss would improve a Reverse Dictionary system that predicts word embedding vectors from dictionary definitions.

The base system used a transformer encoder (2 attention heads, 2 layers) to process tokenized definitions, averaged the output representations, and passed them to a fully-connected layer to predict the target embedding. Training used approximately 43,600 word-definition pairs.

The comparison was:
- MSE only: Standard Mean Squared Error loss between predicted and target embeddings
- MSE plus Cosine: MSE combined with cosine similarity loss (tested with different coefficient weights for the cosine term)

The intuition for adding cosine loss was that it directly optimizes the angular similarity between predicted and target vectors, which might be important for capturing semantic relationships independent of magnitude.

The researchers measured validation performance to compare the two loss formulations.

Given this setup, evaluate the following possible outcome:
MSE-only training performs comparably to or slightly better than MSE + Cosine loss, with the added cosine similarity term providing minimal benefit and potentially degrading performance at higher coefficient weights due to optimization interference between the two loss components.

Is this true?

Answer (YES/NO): YES